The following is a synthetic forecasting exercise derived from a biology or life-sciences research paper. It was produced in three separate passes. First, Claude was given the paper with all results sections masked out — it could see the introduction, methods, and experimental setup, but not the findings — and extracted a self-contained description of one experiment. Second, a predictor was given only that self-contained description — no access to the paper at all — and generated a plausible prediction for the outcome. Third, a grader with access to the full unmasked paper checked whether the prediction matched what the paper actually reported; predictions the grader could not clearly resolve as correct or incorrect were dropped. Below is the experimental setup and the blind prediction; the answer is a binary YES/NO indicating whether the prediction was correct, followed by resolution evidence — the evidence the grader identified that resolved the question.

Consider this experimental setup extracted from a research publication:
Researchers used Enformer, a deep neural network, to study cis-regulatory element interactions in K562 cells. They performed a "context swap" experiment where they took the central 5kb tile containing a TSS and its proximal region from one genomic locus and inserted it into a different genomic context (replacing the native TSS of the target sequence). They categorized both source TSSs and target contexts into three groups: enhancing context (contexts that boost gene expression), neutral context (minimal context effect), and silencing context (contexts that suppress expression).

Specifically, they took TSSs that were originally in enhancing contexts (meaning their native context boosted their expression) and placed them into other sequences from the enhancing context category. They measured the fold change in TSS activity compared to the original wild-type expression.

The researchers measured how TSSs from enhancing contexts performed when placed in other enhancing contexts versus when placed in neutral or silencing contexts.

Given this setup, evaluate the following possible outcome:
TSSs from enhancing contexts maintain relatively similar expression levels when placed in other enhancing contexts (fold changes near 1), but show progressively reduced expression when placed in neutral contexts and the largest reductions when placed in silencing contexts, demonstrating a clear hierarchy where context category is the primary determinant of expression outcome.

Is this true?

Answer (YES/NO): NO